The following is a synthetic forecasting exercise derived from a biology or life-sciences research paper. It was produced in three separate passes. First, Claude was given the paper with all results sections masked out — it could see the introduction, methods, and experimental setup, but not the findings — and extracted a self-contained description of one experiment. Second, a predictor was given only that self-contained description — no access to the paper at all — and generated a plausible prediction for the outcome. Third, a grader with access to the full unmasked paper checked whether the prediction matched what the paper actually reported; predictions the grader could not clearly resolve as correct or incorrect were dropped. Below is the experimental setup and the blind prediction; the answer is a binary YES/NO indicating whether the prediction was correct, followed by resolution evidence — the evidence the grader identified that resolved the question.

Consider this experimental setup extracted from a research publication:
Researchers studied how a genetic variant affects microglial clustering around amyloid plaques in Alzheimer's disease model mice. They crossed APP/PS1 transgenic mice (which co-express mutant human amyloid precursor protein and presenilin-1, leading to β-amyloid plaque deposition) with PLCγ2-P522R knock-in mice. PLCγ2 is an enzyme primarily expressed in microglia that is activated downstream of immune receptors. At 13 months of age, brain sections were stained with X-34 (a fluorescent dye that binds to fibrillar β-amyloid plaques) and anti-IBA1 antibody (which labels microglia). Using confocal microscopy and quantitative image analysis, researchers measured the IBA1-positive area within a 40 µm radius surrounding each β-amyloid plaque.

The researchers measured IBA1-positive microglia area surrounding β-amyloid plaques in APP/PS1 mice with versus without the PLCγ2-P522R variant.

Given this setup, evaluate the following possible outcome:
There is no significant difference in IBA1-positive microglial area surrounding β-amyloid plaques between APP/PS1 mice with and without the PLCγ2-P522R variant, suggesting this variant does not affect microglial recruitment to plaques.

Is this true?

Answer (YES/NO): NO